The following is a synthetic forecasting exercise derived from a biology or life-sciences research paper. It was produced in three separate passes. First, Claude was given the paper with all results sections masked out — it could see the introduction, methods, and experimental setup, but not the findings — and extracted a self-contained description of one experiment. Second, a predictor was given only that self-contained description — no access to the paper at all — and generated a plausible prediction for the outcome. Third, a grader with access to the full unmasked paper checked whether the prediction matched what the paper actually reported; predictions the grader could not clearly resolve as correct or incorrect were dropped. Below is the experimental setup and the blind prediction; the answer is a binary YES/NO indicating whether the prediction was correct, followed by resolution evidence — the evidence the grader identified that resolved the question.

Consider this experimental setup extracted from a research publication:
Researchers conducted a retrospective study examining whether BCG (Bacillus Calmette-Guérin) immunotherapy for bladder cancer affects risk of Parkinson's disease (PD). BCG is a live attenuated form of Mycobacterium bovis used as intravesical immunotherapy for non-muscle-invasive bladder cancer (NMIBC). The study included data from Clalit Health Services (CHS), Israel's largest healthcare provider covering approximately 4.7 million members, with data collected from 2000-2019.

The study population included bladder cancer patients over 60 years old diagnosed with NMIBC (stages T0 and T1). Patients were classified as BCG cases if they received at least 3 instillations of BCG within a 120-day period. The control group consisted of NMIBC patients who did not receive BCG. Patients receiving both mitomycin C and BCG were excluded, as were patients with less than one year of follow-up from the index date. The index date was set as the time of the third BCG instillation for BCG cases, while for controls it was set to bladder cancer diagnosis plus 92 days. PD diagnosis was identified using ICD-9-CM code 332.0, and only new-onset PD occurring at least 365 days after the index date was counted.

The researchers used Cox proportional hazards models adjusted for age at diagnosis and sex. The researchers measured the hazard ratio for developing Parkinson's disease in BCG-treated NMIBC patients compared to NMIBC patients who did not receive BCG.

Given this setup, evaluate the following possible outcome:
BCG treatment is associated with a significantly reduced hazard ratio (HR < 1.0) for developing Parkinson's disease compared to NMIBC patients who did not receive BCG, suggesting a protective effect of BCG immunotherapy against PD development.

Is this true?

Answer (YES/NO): YES